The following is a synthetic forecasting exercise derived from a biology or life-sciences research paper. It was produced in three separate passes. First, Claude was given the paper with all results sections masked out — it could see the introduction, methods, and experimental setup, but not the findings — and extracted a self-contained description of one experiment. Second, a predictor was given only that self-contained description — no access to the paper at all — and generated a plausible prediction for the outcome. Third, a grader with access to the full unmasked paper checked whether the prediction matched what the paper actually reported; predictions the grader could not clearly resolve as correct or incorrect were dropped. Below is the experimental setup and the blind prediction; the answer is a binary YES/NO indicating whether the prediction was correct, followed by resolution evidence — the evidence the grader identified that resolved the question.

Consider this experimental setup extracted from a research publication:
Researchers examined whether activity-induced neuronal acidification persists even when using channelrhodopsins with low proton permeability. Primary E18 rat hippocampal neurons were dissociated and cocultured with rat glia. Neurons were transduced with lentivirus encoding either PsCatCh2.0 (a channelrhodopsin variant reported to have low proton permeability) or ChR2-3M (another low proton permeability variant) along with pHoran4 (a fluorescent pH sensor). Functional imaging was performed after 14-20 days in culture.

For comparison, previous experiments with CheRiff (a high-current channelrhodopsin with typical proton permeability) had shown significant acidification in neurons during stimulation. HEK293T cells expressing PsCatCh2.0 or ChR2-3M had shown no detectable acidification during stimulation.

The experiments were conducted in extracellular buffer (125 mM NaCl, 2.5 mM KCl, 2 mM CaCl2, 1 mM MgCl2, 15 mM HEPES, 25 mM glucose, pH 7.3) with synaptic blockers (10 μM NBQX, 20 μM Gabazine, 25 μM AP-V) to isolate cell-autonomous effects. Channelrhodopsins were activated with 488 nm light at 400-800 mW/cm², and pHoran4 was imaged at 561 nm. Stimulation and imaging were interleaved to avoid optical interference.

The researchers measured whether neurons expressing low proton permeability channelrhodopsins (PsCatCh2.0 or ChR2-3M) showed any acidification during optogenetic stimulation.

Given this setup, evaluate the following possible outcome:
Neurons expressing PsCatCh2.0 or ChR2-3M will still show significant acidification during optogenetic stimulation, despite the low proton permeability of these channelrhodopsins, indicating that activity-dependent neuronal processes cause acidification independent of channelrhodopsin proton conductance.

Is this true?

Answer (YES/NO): NO